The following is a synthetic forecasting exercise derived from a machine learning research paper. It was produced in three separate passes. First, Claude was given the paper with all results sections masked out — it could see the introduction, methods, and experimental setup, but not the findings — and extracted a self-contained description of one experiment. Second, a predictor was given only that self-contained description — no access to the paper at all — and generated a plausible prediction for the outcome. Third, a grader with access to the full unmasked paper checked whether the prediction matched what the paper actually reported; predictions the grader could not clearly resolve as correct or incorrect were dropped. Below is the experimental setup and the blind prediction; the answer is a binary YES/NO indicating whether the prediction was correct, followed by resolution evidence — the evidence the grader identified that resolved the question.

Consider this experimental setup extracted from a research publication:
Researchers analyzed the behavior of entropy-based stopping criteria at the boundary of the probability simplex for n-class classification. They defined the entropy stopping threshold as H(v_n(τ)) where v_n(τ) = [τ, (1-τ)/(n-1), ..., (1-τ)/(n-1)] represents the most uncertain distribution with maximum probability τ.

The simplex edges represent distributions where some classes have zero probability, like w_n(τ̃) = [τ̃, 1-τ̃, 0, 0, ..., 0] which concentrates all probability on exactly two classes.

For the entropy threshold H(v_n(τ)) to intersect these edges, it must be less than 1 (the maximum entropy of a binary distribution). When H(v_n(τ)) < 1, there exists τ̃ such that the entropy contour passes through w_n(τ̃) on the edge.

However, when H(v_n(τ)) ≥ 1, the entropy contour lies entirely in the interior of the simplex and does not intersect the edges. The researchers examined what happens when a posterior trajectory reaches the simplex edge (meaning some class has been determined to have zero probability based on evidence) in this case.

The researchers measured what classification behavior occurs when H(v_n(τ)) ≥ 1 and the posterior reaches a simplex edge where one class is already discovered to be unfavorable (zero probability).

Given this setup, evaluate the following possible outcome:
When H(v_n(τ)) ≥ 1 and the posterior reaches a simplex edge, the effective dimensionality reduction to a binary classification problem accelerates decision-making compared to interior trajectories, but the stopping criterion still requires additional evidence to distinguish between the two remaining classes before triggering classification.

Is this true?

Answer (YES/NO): NO